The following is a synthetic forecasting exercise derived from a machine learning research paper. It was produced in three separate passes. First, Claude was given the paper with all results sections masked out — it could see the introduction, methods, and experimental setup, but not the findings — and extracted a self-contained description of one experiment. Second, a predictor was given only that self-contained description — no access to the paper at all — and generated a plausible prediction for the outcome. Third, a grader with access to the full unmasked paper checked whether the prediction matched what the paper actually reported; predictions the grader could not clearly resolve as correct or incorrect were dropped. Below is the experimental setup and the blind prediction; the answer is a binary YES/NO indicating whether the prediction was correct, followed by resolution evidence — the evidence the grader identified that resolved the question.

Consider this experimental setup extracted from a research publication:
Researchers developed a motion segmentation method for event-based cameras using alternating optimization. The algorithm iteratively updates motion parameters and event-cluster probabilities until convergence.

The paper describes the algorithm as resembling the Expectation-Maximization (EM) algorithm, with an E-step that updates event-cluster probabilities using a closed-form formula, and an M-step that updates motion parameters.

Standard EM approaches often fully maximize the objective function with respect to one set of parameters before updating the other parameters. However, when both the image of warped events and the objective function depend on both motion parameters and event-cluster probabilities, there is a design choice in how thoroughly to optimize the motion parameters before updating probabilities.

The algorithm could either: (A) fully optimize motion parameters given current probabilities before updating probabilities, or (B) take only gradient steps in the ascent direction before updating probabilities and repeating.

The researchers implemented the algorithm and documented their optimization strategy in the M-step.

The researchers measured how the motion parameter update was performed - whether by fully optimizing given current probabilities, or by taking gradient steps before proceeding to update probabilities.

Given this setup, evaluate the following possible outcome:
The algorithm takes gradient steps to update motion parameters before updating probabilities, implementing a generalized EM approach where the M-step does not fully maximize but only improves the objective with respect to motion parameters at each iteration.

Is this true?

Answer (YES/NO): YES